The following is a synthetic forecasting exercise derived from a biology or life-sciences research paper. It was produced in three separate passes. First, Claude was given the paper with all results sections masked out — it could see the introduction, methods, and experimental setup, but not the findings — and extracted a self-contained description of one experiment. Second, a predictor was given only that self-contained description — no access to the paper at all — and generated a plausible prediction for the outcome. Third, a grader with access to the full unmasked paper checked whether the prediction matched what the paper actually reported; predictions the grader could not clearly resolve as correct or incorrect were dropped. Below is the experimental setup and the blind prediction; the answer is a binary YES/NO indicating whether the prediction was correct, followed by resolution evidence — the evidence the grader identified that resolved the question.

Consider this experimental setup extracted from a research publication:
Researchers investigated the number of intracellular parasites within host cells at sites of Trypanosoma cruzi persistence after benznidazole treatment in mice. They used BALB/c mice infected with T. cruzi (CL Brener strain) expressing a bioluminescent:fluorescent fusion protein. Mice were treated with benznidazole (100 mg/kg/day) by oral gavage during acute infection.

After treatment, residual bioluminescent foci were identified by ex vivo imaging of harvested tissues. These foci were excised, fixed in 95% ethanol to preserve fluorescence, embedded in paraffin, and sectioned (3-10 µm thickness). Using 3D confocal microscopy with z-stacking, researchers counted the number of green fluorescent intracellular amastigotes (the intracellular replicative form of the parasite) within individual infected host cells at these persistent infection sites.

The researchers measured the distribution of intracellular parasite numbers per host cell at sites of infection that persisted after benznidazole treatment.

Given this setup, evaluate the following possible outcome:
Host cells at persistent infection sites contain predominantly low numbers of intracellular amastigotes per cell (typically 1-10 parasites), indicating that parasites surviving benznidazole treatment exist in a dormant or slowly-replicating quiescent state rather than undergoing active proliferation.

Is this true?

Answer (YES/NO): YES